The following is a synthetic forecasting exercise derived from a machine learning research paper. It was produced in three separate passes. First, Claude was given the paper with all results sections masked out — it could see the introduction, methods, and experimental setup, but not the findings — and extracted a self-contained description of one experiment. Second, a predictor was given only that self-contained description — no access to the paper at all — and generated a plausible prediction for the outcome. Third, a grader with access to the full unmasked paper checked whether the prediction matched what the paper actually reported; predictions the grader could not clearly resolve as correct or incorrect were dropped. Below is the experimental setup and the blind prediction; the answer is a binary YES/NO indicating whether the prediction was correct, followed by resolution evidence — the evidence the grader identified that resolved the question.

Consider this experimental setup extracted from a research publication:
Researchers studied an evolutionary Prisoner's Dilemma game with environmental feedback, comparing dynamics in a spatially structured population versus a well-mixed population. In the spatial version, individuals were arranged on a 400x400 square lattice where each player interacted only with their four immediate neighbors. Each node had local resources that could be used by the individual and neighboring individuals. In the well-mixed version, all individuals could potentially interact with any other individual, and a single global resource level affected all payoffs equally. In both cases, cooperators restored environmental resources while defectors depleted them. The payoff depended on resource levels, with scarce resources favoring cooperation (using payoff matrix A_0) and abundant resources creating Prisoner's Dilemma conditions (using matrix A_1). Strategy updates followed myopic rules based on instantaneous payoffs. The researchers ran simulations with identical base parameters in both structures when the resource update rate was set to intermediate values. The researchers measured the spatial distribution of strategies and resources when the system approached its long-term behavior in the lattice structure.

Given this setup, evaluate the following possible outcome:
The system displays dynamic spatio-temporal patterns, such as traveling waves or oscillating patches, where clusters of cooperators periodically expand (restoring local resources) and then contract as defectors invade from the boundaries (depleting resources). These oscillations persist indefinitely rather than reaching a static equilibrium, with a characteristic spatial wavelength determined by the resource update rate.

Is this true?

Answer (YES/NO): NO